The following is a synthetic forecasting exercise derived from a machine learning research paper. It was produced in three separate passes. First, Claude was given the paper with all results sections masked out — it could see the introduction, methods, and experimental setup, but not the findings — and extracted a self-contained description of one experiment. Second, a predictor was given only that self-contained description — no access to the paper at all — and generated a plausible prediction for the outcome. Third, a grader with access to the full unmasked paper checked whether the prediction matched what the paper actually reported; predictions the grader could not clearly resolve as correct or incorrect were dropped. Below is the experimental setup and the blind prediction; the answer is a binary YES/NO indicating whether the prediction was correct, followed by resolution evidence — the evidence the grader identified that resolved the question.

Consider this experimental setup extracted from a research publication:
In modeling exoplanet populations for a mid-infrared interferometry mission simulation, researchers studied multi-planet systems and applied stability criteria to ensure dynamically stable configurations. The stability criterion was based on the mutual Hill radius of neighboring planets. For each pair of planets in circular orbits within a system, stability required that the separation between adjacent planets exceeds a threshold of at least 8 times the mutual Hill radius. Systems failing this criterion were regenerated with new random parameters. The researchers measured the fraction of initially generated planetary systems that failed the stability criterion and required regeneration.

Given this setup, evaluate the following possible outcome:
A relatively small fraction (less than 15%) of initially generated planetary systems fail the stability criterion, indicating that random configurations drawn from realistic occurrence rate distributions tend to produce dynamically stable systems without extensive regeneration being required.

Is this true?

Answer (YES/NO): YES